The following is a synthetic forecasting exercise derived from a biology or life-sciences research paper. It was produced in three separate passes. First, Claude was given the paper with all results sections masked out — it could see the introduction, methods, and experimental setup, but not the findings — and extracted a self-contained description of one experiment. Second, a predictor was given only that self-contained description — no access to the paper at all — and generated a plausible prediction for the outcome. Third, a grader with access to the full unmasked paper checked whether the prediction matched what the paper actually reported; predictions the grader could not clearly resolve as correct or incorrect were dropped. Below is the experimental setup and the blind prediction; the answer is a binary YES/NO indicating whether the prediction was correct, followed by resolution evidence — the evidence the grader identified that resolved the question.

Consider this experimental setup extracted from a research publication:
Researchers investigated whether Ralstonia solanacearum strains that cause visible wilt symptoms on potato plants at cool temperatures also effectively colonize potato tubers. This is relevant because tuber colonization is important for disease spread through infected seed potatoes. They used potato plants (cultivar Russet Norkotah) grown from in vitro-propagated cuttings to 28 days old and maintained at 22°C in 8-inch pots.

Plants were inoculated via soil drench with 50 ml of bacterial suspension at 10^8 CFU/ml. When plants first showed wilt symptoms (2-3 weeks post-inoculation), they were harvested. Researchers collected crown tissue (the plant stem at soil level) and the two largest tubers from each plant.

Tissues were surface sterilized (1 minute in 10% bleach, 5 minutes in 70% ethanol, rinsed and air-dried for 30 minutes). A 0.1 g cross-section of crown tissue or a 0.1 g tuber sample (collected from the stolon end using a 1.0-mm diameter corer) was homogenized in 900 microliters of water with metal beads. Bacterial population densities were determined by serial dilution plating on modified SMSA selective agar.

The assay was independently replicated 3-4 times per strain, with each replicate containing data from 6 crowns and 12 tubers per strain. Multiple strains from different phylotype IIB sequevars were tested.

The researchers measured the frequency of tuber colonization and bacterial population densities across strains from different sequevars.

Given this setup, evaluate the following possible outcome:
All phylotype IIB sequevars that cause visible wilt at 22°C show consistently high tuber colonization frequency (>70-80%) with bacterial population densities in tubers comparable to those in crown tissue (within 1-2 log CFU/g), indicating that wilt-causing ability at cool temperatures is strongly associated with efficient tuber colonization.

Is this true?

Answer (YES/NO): NO